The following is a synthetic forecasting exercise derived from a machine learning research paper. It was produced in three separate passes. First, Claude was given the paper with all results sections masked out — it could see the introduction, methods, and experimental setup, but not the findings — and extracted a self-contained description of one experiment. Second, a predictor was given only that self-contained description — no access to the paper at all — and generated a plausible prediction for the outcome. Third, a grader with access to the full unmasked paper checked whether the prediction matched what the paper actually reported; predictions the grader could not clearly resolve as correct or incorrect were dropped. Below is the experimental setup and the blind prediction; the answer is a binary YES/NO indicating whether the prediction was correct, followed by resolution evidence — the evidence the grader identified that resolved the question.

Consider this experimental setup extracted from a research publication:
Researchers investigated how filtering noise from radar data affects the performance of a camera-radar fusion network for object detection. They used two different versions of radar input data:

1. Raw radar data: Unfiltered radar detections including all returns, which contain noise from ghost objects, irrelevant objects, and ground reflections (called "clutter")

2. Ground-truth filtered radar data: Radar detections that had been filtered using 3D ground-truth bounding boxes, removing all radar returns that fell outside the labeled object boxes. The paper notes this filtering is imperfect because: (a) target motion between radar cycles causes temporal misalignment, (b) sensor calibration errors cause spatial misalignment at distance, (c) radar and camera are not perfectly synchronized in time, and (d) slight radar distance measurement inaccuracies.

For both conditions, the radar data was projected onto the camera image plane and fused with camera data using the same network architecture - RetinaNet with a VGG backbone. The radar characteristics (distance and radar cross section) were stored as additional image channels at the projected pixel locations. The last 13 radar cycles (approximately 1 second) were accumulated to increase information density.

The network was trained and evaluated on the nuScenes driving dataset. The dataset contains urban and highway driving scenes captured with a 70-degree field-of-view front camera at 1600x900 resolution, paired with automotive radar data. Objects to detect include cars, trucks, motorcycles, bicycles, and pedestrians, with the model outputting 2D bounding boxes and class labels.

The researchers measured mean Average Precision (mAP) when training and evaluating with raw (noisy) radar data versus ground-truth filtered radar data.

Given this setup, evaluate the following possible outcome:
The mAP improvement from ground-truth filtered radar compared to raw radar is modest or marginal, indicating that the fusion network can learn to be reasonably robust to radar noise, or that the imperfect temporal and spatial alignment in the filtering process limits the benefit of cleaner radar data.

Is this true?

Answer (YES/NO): NO